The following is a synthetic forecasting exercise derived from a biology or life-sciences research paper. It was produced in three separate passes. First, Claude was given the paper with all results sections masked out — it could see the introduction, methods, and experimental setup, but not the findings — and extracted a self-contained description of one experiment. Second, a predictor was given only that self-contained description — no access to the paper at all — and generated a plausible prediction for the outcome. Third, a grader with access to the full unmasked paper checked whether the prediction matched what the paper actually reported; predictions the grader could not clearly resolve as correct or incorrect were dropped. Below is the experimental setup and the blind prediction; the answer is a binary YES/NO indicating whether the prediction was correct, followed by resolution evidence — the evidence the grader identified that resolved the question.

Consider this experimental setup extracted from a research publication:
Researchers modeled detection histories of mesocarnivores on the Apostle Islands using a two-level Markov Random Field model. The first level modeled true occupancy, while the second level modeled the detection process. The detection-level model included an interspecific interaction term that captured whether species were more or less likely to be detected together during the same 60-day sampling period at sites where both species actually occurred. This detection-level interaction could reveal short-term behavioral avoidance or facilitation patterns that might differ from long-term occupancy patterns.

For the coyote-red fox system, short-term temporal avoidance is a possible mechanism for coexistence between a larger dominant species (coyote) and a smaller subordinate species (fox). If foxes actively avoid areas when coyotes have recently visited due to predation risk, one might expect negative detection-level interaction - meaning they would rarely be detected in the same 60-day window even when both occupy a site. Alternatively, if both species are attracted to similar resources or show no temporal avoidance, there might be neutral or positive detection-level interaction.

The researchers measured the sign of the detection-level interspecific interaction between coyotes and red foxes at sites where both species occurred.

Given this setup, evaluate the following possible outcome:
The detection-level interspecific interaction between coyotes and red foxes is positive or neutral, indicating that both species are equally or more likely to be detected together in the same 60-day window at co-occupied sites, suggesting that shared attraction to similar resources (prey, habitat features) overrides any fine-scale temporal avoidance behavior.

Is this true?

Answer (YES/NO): YES